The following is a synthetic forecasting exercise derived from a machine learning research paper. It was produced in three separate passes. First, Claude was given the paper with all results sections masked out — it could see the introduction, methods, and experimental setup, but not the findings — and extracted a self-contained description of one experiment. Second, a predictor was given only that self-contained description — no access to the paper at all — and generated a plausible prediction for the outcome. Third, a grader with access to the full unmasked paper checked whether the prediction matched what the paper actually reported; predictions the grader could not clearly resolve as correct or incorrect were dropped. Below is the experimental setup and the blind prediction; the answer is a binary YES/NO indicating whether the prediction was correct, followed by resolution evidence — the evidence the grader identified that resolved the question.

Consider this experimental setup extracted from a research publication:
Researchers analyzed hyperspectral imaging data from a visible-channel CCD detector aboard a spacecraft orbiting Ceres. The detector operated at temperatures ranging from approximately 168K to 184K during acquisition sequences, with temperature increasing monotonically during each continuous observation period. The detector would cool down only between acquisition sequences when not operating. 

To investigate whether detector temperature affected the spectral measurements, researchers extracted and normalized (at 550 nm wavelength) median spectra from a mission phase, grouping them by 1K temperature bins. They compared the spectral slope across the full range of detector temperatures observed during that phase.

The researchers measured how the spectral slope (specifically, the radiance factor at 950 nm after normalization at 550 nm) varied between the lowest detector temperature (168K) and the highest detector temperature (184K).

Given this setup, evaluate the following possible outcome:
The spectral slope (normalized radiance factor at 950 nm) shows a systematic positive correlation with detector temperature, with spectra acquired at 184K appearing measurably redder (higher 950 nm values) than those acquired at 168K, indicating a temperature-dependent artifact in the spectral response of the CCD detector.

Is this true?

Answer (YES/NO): YES